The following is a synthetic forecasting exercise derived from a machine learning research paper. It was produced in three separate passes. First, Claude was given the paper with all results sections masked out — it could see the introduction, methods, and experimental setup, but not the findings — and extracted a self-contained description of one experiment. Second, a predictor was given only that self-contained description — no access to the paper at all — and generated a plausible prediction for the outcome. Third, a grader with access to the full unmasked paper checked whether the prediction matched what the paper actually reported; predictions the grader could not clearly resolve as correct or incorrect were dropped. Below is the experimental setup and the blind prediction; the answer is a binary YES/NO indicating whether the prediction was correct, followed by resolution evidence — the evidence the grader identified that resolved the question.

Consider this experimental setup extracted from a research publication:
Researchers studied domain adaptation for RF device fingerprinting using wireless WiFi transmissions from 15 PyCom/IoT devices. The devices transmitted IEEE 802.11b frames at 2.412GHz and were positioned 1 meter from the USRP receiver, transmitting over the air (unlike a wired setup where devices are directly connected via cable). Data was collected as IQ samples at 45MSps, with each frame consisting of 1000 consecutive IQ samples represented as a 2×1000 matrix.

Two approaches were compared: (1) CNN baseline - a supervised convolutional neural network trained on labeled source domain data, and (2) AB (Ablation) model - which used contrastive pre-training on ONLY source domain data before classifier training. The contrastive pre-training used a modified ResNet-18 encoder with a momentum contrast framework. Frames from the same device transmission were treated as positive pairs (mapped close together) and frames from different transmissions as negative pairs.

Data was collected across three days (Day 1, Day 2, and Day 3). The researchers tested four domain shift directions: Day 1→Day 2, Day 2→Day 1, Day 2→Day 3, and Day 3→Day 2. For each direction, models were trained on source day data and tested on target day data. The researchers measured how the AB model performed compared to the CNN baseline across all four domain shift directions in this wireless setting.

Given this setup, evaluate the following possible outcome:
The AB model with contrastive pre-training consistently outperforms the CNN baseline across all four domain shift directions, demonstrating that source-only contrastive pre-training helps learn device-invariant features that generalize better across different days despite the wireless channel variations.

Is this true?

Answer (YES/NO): YES